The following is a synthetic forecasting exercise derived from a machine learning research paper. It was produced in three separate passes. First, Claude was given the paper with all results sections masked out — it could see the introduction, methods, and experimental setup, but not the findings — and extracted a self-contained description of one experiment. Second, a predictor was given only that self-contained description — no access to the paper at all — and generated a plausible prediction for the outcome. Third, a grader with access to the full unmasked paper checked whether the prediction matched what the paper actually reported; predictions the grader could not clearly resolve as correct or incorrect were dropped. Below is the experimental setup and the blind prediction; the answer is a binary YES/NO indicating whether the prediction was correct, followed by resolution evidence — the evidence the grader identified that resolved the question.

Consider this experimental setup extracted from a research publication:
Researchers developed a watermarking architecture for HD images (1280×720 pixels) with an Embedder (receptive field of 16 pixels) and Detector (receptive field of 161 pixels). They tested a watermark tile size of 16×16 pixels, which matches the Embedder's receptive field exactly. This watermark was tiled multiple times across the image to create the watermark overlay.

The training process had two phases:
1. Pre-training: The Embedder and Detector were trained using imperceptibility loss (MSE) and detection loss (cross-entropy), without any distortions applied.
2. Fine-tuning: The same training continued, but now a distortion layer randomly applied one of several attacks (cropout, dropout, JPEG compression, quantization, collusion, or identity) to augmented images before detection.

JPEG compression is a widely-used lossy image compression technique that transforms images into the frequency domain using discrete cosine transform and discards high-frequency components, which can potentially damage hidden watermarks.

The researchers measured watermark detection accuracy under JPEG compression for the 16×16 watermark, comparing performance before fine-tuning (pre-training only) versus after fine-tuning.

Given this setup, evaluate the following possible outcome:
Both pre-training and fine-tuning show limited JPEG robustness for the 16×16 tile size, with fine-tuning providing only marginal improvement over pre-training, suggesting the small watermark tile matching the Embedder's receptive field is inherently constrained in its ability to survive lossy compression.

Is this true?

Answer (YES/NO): NO